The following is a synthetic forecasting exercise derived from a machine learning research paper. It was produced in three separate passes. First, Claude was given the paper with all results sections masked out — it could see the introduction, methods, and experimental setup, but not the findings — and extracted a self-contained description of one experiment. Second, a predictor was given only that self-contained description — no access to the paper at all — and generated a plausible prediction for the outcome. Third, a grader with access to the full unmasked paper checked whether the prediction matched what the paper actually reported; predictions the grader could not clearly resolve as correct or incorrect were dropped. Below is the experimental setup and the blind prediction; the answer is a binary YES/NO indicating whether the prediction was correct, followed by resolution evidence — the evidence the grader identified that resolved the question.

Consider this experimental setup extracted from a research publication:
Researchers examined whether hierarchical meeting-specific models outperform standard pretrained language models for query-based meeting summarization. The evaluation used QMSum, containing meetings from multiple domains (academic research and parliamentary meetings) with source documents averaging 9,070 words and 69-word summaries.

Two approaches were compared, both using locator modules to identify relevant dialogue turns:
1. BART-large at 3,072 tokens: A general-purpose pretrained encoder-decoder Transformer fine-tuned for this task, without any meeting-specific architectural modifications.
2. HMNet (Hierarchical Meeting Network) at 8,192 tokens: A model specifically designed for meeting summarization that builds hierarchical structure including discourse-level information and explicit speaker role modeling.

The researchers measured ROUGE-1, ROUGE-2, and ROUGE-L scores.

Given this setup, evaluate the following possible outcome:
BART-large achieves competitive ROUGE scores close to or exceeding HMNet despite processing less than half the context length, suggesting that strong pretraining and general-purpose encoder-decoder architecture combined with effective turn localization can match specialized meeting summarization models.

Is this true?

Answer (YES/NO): NO